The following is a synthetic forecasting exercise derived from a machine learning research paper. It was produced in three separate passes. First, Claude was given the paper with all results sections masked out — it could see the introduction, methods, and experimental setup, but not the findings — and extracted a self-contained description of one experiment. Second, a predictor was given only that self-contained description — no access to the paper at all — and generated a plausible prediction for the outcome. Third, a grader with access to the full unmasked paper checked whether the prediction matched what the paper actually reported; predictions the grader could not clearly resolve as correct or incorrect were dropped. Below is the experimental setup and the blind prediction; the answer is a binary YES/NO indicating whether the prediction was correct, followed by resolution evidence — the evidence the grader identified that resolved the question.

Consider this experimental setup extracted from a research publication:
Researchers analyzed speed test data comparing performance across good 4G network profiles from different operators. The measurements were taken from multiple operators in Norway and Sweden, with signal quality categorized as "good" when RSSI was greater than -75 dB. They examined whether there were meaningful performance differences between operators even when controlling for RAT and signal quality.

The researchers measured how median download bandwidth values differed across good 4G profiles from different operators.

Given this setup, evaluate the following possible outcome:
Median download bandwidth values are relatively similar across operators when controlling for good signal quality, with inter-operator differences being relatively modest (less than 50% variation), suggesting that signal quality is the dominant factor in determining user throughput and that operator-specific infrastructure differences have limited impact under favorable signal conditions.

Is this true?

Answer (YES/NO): NO